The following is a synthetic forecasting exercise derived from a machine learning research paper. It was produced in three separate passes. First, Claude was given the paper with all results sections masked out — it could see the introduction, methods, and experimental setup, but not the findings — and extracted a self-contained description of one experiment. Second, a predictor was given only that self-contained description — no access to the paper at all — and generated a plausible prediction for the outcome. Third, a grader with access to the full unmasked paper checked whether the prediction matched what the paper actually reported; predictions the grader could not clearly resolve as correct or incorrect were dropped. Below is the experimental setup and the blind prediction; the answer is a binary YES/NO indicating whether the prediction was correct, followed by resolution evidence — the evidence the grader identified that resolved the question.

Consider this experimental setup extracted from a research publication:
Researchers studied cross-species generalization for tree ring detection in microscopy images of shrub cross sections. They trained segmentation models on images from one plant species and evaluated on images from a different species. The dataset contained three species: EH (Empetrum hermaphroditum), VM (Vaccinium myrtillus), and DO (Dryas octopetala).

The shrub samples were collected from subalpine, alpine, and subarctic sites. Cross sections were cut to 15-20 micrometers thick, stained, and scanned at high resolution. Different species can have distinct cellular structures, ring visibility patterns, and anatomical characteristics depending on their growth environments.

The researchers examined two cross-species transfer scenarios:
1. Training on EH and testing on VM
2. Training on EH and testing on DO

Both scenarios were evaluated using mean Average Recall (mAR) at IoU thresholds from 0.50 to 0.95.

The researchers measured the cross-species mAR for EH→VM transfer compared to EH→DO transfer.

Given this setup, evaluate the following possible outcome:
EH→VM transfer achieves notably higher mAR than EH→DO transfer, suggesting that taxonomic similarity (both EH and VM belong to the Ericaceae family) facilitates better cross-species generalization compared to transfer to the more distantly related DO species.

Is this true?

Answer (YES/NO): YES